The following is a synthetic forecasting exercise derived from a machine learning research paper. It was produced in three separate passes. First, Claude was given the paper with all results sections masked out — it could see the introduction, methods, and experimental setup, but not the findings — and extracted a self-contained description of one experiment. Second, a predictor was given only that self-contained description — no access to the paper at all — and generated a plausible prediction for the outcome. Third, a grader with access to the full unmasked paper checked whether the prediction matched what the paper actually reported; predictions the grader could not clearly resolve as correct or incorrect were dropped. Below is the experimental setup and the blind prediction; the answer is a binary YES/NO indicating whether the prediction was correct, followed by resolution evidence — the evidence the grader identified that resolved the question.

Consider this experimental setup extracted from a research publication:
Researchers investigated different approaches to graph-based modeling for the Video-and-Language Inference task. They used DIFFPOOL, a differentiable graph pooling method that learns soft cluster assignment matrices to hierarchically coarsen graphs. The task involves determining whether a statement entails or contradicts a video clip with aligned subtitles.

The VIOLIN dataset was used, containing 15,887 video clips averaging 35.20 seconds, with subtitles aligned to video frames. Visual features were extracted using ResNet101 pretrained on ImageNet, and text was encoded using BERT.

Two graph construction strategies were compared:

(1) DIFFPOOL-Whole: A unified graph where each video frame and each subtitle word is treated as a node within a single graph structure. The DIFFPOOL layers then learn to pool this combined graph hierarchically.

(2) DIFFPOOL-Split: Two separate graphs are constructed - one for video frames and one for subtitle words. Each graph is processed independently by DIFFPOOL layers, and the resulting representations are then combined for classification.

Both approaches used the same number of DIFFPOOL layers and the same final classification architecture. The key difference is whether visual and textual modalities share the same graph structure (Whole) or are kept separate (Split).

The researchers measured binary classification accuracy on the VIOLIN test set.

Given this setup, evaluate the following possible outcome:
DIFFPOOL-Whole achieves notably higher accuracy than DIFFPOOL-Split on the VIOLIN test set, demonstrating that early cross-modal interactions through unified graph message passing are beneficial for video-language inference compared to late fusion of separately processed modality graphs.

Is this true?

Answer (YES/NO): NO